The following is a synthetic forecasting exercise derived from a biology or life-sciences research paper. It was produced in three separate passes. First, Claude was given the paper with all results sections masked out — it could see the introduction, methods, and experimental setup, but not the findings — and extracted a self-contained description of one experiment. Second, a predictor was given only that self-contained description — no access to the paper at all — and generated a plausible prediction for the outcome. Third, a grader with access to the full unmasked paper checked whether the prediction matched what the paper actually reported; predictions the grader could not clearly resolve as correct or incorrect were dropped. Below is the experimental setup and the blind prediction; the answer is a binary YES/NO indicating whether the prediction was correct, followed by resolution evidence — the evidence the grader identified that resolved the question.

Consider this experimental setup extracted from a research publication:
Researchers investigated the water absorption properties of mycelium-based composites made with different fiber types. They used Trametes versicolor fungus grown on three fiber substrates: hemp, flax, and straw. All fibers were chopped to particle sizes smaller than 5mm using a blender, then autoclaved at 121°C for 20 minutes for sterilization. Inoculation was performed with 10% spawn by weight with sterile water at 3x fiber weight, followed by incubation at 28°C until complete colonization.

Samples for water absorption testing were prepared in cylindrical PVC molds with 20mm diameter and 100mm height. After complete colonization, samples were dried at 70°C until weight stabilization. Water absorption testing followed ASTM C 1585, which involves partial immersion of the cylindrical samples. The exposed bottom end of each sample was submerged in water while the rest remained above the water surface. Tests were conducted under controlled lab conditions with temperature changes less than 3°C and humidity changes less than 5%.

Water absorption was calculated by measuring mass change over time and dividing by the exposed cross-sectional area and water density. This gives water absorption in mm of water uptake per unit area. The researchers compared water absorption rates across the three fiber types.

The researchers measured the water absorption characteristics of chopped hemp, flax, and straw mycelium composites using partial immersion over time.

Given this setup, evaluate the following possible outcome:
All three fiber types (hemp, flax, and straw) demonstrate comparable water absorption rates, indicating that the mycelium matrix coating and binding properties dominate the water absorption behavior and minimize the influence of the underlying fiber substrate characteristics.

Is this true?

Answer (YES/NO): NO